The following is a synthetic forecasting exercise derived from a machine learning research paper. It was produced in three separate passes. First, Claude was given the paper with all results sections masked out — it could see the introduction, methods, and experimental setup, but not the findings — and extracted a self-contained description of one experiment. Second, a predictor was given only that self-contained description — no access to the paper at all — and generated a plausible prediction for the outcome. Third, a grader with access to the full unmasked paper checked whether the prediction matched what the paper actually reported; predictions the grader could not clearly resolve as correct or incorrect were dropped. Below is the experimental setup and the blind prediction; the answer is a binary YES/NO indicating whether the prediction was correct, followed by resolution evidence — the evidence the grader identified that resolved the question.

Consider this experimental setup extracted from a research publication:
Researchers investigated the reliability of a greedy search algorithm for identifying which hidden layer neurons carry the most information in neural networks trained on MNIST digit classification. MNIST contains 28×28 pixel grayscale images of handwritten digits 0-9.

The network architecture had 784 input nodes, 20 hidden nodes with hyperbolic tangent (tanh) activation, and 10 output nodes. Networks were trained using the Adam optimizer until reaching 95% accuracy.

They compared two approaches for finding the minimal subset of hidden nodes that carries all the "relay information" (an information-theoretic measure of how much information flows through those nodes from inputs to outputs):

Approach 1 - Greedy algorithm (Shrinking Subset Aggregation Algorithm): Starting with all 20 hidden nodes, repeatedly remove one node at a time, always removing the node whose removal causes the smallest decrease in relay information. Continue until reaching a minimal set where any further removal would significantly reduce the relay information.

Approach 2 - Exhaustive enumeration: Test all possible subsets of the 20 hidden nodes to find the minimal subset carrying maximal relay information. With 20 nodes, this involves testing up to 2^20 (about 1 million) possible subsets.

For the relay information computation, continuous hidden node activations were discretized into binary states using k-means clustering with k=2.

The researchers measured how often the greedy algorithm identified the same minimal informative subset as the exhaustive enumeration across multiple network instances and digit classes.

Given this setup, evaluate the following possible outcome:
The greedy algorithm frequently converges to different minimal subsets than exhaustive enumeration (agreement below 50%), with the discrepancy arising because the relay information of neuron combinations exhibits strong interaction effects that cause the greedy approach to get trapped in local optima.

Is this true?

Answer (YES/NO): NO